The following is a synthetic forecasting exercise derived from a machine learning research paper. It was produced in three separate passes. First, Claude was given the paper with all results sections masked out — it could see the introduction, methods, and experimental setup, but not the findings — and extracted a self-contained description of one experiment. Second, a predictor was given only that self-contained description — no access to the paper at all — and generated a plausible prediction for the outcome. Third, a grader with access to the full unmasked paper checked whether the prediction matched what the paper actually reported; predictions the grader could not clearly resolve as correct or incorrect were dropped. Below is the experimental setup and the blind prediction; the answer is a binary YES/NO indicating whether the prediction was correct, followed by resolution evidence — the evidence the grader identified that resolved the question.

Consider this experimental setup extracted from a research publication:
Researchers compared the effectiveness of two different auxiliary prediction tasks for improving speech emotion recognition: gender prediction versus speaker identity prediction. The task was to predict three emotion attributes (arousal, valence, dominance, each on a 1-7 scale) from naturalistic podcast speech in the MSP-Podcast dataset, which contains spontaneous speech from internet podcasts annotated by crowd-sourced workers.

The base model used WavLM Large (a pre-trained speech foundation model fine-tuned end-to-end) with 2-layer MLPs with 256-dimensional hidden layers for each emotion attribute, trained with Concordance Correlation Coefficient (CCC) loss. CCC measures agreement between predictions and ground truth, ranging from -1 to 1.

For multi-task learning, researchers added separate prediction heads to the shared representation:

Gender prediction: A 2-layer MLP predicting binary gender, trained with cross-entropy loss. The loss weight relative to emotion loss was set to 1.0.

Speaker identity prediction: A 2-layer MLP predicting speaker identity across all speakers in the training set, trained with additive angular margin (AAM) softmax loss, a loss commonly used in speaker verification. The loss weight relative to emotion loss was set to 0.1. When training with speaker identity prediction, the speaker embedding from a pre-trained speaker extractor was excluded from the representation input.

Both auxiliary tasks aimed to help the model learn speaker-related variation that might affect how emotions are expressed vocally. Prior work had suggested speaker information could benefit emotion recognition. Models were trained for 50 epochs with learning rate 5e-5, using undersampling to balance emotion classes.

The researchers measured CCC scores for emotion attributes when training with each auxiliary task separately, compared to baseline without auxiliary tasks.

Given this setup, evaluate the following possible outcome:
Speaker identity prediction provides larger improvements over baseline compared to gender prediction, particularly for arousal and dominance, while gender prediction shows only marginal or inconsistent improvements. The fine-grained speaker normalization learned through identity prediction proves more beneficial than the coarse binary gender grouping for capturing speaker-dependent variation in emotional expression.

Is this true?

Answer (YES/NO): NO